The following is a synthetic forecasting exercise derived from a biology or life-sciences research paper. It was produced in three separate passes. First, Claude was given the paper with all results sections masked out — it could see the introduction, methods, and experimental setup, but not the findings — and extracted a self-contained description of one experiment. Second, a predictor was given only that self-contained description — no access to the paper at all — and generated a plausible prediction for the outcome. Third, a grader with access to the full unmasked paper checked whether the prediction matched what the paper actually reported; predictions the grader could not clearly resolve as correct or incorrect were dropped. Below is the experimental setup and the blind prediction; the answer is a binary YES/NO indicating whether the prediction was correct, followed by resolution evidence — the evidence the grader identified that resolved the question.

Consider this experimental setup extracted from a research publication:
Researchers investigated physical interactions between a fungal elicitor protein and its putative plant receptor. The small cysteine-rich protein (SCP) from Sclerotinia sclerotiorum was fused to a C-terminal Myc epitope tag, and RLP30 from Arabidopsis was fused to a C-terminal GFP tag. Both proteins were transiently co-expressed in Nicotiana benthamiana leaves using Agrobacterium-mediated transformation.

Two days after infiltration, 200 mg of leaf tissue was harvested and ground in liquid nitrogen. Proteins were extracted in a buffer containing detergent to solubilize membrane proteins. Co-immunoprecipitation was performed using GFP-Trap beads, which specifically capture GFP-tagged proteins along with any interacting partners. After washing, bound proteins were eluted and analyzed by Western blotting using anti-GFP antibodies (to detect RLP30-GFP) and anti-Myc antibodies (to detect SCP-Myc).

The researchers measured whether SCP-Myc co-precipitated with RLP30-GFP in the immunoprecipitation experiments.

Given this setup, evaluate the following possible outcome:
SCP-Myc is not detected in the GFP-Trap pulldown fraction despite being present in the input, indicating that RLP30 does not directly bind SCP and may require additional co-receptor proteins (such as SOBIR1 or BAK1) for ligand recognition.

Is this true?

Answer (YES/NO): NO